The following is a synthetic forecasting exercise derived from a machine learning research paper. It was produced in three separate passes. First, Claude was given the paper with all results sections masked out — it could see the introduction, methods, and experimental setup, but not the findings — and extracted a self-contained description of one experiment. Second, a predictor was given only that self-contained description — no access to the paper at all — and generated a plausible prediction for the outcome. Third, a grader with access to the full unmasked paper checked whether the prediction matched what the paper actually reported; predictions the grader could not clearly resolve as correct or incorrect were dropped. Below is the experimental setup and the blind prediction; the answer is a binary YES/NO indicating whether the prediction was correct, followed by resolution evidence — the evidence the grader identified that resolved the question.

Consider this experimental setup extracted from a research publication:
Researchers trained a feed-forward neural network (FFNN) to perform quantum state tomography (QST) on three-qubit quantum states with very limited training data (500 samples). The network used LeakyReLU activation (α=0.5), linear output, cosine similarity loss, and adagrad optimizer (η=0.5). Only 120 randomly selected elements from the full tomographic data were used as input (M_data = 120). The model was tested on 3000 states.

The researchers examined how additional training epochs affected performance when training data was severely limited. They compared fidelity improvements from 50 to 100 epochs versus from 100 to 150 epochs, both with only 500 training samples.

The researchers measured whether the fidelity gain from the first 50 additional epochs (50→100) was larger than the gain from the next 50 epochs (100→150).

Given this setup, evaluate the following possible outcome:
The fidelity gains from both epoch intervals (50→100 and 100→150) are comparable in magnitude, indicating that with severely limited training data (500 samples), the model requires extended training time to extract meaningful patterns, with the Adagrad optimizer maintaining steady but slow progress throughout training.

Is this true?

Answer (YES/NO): NO